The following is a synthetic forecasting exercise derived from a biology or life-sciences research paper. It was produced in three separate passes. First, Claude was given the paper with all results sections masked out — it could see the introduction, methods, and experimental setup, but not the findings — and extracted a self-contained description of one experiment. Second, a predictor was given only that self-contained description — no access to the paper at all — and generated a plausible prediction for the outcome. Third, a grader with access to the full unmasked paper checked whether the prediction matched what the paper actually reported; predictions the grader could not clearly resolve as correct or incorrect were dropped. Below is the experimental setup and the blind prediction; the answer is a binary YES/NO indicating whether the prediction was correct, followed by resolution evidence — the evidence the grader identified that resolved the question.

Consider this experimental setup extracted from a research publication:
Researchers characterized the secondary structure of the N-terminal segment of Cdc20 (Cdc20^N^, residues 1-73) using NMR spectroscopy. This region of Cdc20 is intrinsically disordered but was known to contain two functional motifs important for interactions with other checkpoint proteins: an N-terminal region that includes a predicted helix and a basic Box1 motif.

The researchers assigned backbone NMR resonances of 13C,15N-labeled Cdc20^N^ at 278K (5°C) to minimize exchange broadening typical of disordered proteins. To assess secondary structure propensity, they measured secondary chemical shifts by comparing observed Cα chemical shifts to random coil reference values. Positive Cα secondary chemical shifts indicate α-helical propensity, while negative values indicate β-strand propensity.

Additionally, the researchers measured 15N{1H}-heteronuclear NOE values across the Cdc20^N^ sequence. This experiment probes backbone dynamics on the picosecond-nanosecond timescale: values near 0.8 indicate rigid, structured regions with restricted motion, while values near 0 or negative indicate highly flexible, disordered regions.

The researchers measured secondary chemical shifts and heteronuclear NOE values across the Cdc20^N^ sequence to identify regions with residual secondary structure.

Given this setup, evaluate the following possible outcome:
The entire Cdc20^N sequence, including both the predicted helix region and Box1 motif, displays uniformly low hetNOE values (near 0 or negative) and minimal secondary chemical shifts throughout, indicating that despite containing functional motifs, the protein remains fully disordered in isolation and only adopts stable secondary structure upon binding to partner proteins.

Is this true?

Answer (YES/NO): NO